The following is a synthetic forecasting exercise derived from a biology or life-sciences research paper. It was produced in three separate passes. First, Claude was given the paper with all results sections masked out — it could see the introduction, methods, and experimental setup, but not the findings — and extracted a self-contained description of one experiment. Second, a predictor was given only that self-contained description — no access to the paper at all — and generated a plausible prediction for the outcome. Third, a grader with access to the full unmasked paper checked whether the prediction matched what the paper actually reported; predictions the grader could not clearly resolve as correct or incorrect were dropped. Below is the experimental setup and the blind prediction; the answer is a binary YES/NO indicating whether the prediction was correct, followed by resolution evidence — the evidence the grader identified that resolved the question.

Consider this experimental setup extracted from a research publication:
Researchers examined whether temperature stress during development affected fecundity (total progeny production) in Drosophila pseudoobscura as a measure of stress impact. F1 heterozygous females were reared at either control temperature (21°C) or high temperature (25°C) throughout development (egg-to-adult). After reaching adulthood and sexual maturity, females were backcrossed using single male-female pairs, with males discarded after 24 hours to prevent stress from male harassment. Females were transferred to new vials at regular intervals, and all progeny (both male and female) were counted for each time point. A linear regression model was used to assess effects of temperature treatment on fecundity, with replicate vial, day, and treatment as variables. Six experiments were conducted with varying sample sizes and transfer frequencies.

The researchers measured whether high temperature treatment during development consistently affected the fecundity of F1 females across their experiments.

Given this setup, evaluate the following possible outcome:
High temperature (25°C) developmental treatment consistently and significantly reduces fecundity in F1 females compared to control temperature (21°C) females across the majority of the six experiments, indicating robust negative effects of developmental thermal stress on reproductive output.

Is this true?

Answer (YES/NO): NO